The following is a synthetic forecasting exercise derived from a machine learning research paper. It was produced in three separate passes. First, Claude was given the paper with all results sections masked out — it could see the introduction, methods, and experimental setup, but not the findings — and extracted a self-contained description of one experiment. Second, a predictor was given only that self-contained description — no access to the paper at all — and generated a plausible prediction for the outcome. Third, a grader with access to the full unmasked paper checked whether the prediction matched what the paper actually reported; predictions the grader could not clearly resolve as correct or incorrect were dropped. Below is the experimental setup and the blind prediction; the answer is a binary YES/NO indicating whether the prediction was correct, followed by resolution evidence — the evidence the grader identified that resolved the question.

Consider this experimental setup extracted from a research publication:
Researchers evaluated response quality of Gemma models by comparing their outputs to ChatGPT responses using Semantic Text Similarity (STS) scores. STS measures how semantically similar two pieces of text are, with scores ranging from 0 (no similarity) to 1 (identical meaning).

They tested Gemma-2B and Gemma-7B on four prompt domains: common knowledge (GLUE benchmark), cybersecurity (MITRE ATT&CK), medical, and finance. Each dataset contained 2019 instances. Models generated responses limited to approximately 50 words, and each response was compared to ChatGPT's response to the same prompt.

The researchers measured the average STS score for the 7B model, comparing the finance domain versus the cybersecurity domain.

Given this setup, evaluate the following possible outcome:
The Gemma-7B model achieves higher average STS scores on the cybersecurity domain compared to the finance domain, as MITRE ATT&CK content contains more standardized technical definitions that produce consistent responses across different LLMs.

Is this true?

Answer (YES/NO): NO